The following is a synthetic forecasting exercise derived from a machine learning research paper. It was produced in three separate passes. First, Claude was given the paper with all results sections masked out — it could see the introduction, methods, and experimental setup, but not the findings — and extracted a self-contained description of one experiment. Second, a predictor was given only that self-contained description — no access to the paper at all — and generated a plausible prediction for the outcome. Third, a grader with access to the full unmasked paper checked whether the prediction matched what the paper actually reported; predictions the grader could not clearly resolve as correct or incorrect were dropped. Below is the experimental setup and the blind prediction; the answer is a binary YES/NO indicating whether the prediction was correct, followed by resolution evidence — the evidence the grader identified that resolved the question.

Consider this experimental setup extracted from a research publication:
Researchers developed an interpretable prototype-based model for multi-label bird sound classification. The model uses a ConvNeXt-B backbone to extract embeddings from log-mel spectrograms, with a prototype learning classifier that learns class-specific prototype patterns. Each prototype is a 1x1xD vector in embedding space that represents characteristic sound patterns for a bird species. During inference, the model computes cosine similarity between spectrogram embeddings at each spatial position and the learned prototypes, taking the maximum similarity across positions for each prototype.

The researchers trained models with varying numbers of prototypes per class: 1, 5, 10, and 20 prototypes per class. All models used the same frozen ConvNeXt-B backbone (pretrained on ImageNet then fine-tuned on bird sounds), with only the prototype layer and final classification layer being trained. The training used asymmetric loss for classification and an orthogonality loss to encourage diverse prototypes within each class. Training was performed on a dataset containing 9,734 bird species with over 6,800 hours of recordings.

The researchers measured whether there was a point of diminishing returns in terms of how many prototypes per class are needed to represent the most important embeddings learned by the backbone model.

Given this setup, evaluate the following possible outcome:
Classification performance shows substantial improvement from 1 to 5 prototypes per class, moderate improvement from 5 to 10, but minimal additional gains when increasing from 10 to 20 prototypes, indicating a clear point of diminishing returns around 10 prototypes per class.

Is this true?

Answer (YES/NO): NO